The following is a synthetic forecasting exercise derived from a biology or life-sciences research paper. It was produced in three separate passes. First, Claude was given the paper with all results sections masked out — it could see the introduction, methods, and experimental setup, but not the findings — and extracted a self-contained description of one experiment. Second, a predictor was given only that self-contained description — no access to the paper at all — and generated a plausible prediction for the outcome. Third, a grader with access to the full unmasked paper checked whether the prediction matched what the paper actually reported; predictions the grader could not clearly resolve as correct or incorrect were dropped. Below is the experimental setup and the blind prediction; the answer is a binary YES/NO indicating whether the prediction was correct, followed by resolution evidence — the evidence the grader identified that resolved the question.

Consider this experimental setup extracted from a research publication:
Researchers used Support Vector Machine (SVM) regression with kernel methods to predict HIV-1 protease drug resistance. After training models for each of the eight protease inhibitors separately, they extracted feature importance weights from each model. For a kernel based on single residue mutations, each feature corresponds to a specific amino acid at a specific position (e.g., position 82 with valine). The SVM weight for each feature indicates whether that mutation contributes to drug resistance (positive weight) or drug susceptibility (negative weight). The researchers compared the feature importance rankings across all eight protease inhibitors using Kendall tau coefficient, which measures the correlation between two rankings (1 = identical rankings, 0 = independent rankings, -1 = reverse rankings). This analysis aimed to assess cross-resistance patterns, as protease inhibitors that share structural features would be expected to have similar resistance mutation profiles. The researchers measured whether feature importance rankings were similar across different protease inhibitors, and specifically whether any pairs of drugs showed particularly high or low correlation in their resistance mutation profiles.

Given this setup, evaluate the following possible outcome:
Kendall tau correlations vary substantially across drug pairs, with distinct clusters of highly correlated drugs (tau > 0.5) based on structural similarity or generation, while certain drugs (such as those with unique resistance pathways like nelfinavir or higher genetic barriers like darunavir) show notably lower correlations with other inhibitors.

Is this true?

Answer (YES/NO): NO